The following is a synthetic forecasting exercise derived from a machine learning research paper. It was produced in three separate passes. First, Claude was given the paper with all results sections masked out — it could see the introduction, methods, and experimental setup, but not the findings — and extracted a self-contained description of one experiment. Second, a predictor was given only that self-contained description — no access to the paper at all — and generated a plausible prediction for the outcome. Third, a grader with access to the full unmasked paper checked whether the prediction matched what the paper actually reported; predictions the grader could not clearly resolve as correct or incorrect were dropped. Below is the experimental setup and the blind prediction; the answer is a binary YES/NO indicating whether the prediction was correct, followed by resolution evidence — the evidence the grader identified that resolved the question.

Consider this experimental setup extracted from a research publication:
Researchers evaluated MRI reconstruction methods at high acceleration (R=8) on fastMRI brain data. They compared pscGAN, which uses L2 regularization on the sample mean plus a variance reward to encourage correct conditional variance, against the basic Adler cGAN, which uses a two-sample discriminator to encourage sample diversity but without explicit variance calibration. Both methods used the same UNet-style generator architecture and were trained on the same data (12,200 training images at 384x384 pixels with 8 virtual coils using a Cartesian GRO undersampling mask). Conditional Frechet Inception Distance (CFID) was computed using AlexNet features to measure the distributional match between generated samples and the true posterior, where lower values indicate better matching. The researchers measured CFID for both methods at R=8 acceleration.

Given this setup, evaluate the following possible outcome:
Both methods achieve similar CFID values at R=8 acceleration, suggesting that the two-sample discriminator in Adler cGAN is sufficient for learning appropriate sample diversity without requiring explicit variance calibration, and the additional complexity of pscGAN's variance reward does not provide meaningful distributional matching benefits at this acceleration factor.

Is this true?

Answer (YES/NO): NO